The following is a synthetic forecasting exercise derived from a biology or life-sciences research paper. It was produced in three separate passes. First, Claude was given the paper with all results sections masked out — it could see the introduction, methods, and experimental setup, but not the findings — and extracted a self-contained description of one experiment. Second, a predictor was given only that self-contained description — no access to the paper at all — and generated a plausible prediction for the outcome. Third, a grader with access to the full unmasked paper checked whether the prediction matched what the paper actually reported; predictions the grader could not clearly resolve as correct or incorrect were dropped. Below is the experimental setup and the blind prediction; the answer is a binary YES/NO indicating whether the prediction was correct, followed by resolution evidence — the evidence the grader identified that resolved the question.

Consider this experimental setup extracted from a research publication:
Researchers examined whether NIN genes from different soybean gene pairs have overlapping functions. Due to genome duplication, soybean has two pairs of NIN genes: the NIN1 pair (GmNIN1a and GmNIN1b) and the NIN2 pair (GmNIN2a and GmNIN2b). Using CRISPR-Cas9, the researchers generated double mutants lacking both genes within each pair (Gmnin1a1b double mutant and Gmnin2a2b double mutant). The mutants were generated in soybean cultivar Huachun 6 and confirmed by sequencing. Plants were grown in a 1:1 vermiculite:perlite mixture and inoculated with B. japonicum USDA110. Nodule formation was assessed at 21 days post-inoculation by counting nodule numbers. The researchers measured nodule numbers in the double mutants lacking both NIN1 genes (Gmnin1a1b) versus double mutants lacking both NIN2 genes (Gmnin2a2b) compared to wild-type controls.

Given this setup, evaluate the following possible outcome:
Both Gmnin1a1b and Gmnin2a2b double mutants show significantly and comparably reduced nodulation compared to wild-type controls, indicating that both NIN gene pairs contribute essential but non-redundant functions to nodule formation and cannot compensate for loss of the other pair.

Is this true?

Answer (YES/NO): NO